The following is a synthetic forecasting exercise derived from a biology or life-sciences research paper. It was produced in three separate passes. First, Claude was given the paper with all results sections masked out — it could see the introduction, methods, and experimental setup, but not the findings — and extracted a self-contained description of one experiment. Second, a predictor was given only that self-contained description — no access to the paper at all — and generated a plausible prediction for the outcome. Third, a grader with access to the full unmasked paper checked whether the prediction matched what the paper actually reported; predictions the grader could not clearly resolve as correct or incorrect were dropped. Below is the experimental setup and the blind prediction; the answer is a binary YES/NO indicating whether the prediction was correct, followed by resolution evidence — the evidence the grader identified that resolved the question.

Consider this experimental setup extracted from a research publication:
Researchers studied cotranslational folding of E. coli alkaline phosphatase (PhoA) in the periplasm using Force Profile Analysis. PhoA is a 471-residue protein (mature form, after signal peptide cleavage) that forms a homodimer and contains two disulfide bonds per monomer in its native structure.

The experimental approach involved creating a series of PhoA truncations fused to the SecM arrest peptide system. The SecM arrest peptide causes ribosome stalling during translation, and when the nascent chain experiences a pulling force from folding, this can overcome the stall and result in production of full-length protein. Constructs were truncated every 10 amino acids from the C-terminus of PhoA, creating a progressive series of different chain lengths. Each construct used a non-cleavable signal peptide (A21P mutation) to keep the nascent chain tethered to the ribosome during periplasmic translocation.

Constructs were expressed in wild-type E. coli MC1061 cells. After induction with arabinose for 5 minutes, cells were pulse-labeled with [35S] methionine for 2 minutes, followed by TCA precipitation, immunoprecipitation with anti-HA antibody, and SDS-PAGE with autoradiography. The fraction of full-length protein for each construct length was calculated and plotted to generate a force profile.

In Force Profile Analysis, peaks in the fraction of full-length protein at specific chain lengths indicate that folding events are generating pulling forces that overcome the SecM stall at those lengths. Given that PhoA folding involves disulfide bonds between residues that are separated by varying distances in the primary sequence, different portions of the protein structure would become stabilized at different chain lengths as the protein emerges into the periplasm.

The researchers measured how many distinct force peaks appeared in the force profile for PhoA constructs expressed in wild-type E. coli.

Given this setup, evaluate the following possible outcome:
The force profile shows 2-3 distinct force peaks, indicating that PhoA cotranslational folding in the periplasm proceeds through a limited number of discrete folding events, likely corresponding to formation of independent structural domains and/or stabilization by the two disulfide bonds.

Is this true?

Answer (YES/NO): NO